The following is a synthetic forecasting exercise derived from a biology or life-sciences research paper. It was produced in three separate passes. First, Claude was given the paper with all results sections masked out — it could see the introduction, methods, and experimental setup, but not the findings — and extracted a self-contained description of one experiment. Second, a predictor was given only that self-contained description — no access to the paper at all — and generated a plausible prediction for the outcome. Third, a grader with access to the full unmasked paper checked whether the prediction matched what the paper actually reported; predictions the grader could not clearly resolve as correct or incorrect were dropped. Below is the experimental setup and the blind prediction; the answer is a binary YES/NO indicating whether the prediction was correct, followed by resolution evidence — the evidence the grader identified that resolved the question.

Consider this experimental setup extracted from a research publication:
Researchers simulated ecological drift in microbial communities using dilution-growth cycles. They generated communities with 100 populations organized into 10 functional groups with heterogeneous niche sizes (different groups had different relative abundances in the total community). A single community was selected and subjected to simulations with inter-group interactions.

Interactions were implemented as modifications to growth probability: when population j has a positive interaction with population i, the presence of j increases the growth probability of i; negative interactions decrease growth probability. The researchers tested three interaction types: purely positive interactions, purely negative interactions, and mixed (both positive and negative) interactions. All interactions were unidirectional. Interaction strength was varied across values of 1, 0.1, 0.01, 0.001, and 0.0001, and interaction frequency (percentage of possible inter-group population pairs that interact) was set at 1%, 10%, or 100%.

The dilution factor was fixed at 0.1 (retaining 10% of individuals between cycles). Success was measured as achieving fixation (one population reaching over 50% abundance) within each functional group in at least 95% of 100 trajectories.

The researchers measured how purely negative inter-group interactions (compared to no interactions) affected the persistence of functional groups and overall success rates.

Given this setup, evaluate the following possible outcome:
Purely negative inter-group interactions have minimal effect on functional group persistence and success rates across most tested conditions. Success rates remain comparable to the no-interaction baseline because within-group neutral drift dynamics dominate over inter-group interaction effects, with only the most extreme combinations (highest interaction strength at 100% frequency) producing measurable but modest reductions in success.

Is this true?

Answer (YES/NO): NO